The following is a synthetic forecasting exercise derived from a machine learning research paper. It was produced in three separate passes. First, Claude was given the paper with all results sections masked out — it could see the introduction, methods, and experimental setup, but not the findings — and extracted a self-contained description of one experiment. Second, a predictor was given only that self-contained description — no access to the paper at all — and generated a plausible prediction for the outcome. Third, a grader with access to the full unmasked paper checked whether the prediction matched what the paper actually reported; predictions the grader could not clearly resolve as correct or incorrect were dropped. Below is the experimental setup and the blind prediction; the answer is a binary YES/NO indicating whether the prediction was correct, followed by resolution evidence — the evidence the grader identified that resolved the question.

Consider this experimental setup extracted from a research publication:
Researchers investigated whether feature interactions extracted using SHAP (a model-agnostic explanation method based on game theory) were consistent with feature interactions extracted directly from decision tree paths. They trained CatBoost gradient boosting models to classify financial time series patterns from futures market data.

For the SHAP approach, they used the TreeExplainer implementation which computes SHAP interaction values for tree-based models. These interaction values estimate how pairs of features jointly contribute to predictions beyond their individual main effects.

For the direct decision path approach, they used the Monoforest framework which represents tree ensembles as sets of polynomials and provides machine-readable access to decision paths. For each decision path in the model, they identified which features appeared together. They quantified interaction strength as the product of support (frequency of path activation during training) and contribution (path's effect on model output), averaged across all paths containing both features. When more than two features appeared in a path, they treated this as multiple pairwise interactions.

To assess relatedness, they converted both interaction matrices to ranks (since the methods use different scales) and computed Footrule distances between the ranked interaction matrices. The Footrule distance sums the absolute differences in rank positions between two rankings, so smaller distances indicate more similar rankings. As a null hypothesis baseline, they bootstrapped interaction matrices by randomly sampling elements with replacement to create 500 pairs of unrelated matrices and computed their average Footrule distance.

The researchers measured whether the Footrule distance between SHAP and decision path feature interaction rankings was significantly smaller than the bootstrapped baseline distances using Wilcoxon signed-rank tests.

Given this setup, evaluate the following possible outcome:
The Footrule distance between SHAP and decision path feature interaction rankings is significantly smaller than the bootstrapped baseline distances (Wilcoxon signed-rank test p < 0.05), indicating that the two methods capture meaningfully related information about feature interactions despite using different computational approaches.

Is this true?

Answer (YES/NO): YES